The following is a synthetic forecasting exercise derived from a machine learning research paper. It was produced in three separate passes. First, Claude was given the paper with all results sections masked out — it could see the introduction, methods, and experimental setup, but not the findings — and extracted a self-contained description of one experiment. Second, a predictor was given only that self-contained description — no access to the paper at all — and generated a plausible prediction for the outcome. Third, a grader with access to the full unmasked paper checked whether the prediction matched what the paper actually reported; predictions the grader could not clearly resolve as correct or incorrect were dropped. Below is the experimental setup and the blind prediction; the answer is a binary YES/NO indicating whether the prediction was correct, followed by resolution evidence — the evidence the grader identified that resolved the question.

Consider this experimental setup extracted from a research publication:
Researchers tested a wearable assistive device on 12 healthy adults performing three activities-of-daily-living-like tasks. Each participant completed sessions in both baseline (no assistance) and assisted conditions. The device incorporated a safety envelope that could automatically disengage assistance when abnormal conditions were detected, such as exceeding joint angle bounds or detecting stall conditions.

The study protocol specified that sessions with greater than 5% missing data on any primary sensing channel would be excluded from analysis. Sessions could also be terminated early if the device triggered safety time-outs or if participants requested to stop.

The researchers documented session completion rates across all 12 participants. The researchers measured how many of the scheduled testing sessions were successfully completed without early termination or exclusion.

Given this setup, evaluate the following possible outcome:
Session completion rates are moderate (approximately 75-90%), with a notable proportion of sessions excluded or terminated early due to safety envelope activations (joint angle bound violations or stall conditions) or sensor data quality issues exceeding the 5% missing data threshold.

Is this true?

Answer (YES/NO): NO